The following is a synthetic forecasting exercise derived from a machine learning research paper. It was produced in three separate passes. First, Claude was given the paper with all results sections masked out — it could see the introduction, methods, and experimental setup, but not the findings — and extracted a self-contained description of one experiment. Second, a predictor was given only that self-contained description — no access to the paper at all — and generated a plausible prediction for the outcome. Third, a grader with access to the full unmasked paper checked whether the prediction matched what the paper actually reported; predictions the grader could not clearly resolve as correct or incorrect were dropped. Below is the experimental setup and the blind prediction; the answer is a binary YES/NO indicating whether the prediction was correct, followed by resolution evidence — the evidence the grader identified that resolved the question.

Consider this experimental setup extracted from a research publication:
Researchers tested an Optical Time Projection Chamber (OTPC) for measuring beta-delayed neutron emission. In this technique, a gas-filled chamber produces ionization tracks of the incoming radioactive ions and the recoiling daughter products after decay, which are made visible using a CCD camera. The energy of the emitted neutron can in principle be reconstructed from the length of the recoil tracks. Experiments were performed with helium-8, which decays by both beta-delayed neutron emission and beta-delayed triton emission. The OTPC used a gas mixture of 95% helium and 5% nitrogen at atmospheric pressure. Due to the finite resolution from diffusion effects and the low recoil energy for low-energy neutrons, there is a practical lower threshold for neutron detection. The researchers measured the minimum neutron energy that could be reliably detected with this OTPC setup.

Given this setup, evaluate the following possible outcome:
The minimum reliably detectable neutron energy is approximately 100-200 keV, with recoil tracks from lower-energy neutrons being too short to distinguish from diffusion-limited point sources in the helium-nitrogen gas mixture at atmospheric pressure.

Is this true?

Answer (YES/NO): NO